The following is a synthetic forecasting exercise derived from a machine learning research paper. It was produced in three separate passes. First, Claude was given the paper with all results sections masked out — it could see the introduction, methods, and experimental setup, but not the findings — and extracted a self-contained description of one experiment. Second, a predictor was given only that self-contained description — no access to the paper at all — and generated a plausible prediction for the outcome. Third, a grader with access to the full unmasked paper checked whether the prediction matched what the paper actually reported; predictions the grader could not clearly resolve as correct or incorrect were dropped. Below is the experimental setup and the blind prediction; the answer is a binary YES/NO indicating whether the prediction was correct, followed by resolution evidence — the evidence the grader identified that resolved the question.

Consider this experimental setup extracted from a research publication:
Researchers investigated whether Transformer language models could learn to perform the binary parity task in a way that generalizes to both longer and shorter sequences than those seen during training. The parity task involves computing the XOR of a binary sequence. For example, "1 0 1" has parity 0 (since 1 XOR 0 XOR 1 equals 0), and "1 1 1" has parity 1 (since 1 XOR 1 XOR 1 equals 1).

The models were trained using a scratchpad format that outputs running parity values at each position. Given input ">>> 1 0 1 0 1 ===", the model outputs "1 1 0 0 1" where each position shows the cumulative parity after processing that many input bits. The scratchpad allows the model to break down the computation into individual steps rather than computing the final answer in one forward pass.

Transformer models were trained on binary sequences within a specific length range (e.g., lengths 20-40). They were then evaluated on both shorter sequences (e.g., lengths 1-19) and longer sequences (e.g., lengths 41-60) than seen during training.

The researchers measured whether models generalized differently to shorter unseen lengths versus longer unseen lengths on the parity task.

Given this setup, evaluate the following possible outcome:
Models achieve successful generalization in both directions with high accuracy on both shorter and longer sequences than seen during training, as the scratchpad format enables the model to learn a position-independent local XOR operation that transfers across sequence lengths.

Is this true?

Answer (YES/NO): NO